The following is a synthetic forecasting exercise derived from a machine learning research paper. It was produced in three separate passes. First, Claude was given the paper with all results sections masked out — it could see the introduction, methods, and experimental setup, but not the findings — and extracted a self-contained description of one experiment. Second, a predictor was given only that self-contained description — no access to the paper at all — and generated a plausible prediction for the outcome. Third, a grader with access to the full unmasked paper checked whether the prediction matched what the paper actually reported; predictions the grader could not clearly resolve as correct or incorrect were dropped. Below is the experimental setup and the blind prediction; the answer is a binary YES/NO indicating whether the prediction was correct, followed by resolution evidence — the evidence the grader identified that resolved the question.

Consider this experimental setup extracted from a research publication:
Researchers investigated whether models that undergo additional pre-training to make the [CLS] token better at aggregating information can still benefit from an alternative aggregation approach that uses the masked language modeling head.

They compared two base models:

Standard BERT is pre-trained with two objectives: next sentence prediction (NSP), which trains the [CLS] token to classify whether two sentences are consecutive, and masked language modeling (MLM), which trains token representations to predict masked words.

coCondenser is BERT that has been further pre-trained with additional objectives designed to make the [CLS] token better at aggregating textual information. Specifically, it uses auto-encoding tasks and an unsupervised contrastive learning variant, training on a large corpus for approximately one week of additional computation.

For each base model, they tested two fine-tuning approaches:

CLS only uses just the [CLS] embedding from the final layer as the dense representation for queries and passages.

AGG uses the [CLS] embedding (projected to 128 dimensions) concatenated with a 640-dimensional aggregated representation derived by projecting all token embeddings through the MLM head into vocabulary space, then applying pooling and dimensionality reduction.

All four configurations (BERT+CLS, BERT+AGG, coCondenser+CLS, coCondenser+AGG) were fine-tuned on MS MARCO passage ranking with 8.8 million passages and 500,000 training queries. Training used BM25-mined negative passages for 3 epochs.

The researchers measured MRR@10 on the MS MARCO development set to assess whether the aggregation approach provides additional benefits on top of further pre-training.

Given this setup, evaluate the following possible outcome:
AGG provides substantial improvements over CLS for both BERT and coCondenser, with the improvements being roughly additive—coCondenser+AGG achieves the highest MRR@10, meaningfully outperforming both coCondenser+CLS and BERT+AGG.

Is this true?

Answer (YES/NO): YES